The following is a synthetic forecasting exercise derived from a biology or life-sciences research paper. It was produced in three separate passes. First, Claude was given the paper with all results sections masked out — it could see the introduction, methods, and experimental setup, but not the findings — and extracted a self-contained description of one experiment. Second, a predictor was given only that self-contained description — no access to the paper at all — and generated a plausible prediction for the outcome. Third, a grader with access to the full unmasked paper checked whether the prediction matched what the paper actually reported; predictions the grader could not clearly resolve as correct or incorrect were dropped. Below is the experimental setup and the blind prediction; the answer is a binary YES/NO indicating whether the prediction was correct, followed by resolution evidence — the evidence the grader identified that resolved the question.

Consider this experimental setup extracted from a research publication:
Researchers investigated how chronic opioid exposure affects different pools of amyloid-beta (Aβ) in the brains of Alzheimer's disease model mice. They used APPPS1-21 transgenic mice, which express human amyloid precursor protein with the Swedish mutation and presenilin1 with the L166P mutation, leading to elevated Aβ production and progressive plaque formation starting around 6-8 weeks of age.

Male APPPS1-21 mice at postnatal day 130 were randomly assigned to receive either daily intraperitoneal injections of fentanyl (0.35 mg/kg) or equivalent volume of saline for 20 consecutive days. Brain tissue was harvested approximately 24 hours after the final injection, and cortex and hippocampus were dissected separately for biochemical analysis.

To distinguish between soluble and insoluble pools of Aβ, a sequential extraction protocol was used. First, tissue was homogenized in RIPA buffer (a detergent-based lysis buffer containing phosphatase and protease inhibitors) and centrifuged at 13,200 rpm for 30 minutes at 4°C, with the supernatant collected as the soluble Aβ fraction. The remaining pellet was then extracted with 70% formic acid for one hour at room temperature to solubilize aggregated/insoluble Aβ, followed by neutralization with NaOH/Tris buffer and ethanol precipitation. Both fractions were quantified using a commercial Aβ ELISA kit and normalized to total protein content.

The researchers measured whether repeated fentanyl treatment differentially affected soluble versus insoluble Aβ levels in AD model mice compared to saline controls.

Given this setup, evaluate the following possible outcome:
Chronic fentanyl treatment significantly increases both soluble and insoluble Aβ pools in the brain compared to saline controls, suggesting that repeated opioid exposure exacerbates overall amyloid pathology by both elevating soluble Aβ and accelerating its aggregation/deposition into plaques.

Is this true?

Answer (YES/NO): NO